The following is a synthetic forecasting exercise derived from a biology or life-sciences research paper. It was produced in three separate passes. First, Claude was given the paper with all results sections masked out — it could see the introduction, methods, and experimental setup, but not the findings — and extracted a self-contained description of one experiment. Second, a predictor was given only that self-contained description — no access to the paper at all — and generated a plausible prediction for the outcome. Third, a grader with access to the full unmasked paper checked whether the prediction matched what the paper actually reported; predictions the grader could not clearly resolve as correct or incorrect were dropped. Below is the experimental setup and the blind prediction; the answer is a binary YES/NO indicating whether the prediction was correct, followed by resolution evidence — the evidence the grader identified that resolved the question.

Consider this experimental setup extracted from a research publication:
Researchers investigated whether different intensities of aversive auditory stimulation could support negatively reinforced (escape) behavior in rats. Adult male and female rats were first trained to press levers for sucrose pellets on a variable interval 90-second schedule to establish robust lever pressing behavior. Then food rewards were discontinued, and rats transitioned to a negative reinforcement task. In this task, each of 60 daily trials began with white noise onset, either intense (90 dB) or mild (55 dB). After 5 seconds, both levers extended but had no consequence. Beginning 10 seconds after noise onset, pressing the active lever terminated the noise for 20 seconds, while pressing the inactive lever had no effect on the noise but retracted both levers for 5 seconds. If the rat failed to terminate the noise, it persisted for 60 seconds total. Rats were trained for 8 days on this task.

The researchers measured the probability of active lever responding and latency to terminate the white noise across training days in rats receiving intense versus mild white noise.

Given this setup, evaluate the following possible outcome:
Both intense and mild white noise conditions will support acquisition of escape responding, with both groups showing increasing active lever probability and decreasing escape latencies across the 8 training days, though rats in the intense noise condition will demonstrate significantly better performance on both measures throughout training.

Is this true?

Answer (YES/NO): NO